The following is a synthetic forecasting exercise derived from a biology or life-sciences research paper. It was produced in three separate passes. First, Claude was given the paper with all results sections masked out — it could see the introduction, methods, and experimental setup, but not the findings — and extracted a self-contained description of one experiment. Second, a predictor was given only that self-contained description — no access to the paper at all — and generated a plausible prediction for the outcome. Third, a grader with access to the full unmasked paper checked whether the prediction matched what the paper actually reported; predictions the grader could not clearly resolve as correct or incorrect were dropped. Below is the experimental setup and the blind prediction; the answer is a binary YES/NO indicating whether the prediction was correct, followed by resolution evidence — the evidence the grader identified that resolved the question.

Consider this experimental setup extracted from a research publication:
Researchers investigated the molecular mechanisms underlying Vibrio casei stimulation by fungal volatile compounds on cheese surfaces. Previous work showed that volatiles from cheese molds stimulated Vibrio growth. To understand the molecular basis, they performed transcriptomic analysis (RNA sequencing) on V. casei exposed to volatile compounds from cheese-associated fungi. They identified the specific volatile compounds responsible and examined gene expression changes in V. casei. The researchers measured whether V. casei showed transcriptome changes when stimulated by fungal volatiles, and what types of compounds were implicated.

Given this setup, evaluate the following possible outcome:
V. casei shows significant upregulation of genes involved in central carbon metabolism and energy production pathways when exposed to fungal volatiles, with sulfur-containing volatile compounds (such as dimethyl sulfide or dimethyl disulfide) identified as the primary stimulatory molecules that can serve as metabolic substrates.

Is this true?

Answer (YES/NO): NO